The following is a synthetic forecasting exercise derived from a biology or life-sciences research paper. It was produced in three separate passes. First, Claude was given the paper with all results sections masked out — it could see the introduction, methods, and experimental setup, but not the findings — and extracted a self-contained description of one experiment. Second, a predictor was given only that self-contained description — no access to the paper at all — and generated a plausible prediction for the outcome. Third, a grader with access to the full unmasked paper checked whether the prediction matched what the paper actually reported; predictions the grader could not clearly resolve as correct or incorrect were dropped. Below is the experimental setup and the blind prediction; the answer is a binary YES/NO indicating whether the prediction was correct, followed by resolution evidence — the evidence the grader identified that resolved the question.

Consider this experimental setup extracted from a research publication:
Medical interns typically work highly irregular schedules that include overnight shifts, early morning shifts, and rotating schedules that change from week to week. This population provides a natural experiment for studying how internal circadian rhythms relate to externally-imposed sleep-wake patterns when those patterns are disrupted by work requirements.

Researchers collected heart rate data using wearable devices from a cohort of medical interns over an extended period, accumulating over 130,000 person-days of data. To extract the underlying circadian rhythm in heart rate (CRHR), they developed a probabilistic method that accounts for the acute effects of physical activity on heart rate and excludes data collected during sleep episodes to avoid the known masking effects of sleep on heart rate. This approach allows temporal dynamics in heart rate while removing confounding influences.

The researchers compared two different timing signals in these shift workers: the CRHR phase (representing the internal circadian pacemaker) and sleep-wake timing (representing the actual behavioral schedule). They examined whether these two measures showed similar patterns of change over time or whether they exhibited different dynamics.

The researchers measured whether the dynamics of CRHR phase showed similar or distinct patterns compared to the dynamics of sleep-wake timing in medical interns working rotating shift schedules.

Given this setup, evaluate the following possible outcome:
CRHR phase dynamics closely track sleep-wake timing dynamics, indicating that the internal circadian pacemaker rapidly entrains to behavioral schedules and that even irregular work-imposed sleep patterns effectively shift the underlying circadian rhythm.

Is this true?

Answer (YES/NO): NO